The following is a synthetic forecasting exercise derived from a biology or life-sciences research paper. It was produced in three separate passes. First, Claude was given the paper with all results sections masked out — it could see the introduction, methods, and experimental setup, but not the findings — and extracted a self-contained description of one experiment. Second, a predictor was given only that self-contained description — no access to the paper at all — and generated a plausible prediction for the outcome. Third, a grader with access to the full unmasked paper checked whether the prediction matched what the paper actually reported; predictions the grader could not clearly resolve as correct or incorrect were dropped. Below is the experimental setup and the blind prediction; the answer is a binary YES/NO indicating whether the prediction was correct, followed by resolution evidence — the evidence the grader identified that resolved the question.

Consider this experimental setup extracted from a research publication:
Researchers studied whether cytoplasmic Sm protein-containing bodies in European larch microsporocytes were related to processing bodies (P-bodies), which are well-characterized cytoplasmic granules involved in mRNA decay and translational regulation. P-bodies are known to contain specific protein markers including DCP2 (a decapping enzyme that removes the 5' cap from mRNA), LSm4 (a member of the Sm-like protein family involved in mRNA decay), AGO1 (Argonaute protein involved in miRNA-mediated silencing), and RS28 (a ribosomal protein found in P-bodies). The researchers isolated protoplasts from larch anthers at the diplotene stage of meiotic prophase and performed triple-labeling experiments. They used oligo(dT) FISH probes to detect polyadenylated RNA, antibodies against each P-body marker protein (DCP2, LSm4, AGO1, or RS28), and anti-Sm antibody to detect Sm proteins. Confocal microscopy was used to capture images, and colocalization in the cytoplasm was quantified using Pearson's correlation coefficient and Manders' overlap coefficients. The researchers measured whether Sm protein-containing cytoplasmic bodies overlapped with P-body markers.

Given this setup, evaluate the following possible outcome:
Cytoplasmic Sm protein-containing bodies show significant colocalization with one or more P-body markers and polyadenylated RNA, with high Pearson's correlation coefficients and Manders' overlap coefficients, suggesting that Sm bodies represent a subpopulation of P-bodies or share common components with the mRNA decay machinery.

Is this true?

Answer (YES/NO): NO